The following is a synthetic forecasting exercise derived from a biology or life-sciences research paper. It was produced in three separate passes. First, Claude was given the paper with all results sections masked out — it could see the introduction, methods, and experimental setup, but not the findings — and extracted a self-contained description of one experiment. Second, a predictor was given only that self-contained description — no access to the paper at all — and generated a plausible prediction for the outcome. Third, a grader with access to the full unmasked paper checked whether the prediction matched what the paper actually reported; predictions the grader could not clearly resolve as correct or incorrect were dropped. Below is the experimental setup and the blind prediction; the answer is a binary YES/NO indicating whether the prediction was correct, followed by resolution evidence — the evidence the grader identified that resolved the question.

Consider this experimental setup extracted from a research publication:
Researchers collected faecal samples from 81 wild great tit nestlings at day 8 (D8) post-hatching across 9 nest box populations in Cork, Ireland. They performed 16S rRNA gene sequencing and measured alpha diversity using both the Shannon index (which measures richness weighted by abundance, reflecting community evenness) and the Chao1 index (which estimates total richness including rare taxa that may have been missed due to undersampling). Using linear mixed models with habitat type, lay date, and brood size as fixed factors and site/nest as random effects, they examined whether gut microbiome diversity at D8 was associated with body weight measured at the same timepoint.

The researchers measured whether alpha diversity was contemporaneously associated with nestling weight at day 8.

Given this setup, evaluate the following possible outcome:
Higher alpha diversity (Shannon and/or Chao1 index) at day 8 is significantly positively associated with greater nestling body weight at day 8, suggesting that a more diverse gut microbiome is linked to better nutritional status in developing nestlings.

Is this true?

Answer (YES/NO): NO